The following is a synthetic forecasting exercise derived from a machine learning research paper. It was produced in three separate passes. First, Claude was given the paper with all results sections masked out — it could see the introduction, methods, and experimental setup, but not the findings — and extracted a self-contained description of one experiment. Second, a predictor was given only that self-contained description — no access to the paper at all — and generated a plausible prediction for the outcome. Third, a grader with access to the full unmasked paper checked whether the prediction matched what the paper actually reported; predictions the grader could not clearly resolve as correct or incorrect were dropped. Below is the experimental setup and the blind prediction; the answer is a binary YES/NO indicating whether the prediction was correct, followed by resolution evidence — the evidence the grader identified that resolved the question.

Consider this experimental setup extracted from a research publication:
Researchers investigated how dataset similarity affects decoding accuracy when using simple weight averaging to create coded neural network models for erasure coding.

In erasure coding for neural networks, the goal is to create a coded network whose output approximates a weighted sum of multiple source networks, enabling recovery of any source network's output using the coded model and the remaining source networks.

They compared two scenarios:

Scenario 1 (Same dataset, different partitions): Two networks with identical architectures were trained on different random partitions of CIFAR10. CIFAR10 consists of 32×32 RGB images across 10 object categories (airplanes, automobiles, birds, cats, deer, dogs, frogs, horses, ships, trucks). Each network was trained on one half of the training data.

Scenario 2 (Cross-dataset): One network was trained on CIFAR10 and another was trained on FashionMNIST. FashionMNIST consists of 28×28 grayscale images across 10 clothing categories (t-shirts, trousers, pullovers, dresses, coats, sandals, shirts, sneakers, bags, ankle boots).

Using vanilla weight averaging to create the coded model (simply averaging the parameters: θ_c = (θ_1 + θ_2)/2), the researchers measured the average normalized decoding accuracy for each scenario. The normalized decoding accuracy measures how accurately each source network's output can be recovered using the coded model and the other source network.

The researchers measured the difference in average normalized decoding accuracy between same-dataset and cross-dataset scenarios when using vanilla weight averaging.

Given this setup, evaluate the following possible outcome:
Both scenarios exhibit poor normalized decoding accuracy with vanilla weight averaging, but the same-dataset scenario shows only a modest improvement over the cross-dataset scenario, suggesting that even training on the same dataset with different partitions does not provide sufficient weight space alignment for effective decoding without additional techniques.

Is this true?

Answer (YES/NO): NO